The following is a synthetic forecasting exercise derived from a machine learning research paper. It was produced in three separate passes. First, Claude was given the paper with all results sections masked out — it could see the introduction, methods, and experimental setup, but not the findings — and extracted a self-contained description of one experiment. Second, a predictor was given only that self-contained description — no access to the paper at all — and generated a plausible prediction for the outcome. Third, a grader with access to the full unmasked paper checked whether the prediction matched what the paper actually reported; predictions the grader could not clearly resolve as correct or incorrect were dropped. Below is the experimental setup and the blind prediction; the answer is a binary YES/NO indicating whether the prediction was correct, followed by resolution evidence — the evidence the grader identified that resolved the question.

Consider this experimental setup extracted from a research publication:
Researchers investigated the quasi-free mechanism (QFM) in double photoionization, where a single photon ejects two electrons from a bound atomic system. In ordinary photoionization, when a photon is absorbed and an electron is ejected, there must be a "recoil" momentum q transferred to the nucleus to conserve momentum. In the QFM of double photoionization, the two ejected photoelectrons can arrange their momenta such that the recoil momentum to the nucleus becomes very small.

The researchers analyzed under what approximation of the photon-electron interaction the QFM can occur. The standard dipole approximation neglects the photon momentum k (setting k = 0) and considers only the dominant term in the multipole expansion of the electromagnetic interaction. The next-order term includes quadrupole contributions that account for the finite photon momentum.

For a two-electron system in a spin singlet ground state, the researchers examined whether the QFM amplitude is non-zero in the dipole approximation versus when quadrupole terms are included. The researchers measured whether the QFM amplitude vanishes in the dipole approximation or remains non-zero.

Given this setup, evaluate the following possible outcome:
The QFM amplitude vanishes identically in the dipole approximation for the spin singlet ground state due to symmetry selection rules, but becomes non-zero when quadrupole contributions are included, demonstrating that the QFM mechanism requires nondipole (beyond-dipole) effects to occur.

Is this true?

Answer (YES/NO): YES